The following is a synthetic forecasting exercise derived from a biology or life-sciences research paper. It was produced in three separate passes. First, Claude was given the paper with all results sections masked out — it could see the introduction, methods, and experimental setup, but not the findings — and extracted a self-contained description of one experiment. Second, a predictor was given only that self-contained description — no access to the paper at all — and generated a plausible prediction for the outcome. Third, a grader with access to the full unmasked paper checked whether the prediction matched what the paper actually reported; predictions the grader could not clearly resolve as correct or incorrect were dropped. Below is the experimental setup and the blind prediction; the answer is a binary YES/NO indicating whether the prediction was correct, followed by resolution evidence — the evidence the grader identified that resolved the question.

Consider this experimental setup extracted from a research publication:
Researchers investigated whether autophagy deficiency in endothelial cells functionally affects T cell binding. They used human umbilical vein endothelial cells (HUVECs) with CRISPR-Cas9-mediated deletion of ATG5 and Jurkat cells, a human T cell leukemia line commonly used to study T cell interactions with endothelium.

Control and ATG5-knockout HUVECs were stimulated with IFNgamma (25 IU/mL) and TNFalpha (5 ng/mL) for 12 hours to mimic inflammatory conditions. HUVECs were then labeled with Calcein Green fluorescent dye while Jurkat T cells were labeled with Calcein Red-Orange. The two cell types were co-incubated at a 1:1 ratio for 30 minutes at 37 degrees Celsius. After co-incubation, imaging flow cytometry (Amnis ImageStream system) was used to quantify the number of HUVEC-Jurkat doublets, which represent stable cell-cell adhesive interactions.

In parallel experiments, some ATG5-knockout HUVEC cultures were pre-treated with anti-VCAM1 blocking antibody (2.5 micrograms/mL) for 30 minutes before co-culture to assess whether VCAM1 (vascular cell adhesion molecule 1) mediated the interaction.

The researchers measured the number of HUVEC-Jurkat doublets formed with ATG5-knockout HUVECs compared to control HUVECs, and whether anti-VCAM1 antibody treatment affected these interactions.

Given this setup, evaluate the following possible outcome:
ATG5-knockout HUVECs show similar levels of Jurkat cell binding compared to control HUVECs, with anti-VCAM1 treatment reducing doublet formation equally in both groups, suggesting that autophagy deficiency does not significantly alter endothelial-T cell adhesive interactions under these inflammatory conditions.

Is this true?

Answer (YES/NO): NO